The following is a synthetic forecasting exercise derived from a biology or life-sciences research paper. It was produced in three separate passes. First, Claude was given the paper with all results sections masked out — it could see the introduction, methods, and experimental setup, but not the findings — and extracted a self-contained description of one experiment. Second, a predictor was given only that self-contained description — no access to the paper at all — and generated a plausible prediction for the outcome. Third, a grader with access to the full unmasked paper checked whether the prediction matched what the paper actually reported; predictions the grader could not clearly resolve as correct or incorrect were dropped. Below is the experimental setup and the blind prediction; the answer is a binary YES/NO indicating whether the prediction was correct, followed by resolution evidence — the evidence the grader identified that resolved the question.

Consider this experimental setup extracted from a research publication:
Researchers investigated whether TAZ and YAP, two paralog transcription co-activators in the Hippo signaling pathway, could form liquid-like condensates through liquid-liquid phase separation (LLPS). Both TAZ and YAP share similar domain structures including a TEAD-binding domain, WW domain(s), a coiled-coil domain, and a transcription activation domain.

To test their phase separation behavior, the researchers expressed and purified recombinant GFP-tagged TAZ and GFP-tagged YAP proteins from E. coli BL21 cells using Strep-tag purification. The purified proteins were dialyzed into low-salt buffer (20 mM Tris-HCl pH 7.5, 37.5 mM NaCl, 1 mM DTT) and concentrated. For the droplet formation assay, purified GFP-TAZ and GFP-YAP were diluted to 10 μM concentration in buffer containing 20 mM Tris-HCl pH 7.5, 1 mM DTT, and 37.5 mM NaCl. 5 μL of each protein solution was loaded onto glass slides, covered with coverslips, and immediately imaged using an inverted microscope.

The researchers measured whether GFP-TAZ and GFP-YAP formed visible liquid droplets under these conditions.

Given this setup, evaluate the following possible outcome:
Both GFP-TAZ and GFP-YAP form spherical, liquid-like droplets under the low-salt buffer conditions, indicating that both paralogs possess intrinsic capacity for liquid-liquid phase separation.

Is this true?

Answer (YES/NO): NO